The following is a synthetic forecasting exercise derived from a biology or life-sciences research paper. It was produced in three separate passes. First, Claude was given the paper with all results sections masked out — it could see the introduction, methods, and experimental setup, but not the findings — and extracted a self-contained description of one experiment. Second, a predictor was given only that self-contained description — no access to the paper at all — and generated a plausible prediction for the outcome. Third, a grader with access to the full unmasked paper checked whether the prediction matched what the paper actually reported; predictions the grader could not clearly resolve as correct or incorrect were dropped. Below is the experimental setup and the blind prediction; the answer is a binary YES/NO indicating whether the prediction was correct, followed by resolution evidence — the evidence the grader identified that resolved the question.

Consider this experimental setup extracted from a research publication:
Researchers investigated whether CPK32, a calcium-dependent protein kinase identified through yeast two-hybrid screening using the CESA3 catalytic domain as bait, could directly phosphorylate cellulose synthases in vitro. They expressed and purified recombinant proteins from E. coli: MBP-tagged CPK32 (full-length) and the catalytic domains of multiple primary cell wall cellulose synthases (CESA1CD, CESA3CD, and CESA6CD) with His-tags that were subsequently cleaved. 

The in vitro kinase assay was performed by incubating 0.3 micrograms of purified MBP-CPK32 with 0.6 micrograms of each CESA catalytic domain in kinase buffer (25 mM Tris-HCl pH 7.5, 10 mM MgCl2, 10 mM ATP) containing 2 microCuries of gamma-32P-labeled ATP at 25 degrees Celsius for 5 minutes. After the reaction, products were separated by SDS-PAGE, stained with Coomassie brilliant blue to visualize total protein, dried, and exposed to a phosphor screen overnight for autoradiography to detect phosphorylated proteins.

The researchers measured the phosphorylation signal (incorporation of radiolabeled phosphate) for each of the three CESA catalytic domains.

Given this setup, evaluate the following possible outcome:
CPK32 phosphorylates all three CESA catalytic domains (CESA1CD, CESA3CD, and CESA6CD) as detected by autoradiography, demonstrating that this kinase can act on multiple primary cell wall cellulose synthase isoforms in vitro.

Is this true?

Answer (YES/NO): NO